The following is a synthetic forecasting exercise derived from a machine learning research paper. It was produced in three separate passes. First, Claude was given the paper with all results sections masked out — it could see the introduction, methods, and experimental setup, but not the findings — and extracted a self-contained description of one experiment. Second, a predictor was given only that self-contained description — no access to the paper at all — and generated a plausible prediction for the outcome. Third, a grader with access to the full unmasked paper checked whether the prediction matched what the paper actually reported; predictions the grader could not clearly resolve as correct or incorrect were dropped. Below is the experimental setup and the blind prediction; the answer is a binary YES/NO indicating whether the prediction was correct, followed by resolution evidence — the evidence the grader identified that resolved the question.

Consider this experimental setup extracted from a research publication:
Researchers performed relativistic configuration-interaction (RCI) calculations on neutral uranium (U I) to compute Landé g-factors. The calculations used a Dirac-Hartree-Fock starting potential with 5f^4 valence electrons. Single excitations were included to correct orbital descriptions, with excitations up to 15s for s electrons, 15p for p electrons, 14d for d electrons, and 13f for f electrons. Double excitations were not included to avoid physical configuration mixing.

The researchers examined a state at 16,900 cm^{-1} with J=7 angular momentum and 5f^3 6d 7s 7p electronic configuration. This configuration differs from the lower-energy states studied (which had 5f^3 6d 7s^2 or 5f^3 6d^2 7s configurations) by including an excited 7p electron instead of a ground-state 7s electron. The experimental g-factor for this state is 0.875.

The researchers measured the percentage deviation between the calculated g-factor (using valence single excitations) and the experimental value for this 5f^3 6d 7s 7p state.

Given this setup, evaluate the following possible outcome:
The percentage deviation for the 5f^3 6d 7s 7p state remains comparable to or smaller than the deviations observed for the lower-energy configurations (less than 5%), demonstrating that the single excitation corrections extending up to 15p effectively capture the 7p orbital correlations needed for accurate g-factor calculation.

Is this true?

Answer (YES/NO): NO